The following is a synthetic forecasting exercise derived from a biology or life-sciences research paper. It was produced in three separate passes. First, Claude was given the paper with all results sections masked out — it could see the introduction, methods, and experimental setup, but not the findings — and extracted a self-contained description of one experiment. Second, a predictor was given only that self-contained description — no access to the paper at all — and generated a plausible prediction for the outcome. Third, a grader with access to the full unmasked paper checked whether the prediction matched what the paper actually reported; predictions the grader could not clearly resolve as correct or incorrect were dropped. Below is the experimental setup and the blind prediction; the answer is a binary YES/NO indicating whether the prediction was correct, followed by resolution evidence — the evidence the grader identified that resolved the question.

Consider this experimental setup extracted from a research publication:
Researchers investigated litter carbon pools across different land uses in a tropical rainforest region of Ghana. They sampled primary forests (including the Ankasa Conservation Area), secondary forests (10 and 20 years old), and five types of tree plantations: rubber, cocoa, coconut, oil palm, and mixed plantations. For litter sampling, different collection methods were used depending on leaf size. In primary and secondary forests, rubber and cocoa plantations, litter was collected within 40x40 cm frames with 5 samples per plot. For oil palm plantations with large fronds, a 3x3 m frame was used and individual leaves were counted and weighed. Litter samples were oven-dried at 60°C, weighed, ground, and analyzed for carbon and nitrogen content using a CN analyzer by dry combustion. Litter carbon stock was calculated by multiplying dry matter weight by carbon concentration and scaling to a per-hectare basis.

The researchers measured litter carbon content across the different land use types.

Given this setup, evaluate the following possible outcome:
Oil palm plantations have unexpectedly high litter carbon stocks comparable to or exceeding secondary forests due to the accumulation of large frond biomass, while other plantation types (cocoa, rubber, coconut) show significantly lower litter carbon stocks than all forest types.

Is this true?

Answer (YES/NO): NO